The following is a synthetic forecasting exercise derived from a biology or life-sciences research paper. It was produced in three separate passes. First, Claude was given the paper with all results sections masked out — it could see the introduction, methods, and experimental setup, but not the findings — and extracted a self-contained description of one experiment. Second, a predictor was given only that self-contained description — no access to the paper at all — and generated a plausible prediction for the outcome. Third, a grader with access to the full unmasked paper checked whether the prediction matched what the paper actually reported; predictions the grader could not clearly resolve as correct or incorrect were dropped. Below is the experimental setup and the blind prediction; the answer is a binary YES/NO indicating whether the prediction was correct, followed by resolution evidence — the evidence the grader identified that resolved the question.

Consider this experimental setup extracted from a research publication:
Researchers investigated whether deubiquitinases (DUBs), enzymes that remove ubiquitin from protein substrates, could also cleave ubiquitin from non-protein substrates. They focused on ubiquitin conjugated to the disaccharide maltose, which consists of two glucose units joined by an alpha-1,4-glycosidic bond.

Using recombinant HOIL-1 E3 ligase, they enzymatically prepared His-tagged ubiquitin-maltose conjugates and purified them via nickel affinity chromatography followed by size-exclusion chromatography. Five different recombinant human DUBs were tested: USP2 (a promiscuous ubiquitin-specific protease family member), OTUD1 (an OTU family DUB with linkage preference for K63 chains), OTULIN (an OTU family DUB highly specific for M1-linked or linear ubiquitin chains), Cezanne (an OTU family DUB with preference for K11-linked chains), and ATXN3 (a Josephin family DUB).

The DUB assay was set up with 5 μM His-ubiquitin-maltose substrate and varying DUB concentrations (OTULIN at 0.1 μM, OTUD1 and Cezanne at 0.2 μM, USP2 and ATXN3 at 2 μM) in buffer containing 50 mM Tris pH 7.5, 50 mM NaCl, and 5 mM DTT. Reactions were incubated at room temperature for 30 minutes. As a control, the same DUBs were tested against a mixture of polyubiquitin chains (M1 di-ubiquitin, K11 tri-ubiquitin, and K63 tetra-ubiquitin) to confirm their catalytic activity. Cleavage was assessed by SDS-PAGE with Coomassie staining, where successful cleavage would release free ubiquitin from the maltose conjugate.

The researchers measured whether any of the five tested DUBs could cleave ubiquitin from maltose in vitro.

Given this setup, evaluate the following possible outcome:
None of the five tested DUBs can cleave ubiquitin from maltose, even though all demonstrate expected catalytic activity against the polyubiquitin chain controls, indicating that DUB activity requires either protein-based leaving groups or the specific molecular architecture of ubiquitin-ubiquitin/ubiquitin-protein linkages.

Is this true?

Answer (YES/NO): NO